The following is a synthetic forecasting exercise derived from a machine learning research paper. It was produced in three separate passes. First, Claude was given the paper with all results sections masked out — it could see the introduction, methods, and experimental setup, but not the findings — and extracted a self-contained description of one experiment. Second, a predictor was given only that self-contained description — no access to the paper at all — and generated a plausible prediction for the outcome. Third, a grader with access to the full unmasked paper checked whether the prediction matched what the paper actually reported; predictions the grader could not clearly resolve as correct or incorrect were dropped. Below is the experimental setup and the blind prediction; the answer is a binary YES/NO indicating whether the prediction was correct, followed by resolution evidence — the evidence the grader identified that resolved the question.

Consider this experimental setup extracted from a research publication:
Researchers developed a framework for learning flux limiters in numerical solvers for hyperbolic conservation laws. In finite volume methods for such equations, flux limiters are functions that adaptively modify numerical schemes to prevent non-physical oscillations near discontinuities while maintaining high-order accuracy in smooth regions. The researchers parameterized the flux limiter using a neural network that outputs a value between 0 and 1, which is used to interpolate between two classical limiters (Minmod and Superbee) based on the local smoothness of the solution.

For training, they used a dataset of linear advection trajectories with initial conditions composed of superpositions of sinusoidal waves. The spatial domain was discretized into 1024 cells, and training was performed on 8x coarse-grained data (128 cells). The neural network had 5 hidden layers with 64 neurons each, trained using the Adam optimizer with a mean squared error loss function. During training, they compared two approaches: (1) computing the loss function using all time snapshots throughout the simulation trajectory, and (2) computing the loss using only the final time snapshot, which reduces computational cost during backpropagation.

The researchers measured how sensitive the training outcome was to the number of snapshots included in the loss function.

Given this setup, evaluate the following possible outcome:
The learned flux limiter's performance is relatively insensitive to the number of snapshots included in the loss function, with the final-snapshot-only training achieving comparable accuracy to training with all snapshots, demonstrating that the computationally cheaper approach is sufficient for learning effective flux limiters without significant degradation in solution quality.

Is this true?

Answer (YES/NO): YES